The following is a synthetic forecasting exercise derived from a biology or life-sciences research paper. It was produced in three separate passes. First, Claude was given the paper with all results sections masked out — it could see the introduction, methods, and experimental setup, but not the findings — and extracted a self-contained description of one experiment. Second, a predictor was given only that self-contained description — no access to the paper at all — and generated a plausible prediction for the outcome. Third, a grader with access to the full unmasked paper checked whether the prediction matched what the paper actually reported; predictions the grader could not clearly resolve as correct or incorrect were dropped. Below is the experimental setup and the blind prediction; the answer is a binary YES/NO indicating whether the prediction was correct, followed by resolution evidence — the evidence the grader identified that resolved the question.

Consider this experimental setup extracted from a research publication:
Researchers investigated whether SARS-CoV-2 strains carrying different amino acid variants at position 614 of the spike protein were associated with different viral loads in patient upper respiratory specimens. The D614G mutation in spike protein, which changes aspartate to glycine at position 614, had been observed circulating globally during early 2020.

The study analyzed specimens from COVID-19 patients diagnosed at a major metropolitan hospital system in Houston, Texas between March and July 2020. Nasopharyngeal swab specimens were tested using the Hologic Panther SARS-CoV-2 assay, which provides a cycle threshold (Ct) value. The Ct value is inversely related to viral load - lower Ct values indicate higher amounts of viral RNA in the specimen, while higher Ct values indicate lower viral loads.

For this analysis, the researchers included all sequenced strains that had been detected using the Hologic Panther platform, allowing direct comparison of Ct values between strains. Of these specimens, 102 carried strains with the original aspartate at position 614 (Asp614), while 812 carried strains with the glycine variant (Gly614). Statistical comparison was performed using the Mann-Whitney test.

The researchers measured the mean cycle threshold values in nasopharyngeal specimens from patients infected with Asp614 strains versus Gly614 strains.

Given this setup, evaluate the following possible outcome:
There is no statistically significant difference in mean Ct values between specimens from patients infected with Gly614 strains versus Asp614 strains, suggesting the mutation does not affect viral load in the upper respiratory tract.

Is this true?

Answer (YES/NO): NO